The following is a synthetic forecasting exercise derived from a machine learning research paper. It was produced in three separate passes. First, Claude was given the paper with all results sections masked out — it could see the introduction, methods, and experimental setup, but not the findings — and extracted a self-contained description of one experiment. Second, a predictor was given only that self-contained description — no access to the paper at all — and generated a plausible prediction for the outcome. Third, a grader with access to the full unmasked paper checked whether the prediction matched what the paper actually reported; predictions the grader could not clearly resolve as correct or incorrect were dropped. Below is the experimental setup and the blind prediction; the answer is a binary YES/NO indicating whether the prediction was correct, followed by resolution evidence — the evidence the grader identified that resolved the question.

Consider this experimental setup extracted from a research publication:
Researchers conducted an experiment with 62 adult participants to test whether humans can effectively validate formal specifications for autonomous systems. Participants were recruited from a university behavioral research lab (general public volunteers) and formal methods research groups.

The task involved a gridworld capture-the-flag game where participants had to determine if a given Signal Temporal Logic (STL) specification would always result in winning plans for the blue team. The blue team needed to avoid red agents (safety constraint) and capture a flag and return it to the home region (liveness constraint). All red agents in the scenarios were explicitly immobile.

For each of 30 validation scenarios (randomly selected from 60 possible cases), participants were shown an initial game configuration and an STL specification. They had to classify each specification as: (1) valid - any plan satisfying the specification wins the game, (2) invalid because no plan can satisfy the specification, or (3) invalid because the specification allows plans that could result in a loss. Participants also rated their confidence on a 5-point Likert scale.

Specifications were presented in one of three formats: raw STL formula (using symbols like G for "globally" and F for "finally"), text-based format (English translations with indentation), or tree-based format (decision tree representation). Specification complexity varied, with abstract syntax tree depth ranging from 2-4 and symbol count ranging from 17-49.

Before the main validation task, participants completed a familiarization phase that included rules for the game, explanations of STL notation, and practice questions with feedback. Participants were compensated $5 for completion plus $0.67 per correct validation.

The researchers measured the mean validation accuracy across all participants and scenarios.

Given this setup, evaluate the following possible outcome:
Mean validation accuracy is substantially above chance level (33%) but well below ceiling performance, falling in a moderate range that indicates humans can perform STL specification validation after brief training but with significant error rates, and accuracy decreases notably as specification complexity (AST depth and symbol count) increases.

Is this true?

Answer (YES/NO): NO